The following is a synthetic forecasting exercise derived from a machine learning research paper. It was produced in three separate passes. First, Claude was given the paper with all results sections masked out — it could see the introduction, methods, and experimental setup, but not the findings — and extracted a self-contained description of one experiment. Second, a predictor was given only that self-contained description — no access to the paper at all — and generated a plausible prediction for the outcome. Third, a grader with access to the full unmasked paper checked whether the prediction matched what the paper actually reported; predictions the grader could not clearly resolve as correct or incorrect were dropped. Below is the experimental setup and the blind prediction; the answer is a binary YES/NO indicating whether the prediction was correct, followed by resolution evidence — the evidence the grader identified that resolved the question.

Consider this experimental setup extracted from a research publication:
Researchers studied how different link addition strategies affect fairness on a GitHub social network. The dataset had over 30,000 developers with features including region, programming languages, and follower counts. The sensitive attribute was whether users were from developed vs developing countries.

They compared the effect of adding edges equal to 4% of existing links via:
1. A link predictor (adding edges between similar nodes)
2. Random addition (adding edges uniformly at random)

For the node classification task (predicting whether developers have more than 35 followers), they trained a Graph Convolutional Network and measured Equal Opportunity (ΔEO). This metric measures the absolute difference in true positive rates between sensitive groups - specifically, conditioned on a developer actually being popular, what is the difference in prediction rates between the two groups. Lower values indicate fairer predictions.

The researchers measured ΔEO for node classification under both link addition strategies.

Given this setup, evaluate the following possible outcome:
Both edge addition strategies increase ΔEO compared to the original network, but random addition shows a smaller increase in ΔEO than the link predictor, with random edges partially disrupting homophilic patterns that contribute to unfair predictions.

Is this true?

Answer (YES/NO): NO